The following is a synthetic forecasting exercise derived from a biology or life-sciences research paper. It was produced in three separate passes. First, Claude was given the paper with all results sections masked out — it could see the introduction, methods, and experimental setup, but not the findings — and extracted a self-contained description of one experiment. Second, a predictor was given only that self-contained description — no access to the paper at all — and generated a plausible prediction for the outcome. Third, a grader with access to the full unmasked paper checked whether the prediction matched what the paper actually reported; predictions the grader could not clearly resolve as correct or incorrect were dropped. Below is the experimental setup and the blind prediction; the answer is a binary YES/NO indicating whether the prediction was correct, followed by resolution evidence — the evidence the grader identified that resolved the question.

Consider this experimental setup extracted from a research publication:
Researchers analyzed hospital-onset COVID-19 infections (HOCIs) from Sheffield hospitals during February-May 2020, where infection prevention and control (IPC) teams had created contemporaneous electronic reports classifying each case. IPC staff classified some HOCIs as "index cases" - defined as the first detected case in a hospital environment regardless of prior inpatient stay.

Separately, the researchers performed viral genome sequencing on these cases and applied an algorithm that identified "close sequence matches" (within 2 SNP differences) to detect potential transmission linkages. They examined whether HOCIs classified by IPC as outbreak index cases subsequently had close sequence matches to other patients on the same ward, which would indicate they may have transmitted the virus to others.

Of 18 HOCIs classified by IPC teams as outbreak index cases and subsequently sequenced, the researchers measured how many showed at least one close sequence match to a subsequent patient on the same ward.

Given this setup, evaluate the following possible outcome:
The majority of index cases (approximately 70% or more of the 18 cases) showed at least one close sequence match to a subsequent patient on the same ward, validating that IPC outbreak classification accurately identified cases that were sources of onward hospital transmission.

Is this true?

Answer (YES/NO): NO